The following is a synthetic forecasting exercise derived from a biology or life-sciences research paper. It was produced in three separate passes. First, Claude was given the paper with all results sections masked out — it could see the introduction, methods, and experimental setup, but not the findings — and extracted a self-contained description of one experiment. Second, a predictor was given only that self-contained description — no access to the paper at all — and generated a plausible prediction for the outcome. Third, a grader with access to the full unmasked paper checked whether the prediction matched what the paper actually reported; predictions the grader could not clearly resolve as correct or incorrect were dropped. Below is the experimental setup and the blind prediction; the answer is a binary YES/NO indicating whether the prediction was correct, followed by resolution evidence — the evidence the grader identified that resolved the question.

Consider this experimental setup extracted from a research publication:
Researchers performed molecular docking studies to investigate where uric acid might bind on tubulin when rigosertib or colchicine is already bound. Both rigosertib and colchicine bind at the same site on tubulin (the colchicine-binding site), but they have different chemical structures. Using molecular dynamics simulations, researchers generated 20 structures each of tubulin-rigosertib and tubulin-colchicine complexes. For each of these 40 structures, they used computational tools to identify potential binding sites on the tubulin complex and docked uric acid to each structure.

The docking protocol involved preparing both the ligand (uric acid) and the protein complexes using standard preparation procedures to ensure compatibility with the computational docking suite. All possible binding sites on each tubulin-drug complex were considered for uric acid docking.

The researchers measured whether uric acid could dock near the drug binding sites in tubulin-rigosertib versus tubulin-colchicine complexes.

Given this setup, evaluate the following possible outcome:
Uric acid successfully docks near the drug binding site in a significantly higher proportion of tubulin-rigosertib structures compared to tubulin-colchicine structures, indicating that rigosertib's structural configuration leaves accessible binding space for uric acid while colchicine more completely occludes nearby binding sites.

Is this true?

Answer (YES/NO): YES